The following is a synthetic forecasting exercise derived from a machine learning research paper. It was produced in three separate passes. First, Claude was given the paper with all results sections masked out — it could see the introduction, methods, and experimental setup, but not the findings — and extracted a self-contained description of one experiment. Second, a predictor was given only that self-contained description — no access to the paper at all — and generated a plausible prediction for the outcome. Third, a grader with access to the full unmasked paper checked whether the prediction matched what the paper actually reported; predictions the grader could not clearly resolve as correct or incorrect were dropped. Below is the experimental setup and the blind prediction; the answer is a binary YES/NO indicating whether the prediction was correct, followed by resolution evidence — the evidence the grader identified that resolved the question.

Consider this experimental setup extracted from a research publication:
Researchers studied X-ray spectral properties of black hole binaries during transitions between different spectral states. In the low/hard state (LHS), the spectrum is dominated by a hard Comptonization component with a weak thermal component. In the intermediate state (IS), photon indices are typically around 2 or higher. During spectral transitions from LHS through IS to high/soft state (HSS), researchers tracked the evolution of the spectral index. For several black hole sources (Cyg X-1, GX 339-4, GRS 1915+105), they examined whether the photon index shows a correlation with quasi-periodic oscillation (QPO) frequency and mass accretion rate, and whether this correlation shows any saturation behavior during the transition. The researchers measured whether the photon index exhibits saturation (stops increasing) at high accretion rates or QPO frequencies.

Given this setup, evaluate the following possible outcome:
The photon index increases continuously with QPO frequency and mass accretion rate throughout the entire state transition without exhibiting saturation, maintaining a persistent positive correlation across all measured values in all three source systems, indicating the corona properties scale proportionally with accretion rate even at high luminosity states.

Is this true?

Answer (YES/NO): NO